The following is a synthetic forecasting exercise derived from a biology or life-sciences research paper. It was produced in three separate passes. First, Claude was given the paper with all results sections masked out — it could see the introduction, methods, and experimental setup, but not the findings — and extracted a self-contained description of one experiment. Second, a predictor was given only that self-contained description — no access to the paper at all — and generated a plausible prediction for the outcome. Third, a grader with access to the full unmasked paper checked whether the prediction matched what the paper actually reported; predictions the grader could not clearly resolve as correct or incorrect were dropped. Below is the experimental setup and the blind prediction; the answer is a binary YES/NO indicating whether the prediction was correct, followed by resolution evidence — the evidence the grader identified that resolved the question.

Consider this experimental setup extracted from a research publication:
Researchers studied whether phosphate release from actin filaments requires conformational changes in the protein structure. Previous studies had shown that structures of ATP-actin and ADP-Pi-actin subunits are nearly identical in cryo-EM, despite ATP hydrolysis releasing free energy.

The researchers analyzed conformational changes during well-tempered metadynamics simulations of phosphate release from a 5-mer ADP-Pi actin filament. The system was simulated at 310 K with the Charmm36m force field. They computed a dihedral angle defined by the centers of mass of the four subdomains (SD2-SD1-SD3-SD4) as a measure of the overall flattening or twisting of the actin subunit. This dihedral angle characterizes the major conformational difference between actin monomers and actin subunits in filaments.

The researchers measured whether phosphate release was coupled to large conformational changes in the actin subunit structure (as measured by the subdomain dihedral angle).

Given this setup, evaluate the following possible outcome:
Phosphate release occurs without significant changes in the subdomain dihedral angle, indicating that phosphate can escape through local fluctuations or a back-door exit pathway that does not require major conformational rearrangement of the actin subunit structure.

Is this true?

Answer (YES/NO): YES